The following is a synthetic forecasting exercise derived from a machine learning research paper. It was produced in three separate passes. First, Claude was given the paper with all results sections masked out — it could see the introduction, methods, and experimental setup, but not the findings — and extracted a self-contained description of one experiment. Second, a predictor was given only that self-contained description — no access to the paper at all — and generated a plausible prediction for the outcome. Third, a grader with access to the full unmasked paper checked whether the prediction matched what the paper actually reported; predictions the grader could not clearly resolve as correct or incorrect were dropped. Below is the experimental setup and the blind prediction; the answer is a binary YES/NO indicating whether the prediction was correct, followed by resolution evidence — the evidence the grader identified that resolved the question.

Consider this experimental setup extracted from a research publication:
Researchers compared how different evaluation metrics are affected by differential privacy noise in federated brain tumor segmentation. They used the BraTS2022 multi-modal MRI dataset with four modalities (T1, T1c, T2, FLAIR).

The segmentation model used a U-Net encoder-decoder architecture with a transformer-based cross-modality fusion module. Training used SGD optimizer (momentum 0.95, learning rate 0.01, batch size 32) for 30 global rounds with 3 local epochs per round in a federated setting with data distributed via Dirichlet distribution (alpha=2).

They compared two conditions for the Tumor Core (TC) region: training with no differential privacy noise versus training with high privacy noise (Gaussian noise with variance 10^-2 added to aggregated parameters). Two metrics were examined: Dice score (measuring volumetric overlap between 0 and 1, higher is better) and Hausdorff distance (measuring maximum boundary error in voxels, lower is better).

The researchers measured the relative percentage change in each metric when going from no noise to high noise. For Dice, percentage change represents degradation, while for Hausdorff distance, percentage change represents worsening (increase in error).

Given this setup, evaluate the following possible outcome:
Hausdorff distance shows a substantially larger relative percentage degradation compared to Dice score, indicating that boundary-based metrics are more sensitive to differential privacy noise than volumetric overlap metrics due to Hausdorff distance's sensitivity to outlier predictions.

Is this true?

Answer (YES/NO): YES